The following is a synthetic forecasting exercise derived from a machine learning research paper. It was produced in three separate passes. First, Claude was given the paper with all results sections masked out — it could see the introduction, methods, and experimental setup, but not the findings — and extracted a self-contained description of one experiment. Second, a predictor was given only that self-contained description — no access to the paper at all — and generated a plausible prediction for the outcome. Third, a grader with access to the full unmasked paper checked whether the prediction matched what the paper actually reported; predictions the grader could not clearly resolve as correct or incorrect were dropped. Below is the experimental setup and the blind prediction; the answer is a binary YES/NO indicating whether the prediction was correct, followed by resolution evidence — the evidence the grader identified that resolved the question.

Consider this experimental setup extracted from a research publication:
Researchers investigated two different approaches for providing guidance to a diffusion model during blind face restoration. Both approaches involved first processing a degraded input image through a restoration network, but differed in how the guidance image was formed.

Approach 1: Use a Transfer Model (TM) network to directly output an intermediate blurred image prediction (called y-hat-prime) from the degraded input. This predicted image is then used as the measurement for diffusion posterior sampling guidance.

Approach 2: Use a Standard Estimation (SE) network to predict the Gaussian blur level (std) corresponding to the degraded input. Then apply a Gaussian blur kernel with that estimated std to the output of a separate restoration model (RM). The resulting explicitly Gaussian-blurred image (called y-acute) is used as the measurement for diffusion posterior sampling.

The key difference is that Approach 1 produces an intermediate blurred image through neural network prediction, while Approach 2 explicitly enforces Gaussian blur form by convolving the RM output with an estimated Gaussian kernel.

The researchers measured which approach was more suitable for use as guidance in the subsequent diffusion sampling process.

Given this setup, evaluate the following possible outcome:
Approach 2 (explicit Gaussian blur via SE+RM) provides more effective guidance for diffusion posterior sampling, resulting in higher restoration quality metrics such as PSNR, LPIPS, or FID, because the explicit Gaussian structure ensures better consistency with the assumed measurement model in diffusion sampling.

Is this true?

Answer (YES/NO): YES